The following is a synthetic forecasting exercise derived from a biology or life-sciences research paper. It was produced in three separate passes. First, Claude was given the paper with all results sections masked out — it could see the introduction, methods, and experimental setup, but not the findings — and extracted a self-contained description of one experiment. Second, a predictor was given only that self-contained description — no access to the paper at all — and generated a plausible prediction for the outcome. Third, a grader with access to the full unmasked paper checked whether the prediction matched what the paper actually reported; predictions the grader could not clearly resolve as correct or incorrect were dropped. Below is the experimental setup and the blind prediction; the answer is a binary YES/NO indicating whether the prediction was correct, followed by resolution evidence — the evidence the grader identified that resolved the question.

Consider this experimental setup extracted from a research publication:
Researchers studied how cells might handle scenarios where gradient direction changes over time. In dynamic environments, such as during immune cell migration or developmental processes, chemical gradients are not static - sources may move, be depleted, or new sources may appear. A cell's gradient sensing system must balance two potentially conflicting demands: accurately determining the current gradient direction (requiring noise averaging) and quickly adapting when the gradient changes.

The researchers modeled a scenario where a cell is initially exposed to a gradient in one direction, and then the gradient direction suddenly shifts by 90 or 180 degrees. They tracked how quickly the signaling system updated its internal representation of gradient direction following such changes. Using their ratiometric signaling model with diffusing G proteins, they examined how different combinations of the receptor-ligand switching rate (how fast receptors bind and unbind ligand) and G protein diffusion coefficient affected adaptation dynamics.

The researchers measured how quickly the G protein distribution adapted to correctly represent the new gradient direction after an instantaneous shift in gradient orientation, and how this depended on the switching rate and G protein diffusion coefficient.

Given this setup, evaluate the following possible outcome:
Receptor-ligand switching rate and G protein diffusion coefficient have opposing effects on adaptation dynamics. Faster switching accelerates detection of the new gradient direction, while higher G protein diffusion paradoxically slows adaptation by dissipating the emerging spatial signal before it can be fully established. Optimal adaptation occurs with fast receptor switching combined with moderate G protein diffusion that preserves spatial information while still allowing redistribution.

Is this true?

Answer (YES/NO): NO